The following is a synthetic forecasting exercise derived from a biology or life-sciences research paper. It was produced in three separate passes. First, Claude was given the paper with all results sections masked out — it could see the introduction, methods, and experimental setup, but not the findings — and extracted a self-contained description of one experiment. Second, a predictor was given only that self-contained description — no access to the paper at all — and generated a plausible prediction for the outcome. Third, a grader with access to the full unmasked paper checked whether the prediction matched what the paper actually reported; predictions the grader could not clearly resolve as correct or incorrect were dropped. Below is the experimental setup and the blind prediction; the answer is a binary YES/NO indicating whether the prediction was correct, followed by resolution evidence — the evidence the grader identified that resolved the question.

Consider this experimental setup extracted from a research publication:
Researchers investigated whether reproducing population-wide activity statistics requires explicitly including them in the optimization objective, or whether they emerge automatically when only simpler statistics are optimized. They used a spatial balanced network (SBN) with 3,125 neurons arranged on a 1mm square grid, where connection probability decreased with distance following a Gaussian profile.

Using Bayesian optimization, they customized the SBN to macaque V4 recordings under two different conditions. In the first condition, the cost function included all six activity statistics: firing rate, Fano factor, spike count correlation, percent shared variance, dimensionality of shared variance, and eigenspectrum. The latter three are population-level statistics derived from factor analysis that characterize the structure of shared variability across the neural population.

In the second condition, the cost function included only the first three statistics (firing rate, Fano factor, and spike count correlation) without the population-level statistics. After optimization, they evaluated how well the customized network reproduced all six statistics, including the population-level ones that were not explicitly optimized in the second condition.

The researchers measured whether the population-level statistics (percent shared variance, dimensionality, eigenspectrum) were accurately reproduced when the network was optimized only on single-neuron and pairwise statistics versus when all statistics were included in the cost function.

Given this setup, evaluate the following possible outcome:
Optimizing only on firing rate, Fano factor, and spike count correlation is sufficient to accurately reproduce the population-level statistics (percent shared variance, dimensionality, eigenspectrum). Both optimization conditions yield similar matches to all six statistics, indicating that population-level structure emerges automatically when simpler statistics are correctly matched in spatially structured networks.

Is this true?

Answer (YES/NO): NO